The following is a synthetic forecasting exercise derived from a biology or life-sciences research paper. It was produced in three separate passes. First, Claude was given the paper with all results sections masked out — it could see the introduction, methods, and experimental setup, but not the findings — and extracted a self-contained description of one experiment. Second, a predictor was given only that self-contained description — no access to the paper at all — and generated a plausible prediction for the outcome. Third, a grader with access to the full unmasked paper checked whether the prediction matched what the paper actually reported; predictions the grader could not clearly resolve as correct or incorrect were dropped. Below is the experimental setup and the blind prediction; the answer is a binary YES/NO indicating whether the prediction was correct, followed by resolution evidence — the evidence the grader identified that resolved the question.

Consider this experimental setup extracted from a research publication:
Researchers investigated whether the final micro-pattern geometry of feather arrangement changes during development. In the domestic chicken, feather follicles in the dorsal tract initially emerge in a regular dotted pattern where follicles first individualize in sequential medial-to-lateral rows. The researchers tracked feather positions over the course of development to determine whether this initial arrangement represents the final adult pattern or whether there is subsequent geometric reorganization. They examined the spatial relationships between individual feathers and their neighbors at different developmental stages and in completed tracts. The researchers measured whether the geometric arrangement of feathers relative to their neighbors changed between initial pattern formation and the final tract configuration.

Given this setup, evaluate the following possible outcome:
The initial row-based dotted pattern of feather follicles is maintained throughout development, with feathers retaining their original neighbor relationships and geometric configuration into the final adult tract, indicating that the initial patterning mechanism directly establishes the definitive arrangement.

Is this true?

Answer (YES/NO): NO